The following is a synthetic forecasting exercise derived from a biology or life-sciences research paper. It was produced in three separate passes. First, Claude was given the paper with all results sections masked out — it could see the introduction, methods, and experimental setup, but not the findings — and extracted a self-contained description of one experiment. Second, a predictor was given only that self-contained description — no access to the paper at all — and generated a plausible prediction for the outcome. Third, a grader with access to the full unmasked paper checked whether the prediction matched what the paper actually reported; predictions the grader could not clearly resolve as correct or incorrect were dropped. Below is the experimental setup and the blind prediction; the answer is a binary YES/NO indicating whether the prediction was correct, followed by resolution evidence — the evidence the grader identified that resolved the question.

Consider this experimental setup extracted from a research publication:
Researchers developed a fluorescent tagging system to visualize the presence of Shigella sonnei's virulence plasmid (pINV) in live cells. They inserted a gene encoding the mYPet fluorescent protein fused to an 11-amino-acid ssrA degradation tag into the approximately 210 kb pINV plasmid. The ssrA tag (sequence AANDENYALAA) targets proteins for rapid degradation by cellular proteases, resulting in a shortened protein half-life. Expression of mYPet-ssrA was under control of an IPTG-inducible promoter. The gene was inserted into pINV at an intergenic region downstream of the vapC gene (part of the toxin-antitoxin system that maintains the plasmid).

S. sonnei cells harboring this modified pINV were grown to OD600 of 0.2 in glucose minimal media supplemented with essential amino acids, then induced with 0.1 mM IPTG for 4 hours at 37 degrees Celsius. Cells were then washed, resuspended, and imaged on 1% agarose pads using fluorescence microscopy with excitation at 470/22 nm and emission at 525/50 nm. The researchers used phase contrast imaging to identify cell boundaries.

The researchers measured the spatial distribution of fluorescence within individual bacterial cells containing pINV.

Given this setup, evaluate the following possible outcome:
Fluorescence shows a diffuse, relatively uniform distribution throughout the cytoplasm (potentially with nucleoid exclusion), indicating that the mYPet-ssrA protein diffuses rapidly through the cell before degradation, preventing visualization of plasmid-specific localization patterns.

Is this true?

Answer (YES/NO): YES